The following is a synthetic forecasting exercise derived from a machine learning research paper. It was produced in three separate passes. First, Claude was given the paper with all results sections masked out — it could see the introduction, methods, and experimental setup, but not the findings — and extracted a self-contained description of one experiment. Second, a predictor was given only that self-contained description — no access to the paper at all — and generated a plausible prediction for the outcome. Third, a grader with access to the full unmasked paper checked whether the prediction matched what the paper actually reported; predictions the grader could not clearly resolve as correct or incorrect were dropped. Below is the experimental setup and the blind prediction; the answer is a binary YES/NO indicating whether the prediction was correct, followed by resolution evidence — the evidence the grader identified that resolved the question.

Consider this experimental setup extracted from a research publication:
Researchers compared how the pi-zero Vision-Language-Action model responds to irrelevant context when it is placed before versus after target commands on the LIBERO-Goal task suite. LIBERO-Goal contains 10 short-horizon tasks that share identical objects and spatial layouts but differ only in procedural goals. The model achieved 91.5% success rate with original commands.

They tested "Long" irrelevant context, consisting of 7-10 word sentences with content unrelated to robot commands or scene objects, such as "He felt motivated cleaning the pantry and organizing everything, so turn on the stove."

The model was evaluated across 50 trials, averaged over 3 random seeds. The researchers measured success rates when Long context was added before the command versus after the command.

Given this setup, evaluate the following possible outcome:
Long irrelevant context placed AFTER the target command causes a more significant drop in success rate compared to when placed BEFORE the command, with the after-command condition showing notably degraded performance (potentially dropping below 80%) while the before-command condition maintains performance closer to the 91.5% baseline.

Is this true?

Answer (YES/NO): NO